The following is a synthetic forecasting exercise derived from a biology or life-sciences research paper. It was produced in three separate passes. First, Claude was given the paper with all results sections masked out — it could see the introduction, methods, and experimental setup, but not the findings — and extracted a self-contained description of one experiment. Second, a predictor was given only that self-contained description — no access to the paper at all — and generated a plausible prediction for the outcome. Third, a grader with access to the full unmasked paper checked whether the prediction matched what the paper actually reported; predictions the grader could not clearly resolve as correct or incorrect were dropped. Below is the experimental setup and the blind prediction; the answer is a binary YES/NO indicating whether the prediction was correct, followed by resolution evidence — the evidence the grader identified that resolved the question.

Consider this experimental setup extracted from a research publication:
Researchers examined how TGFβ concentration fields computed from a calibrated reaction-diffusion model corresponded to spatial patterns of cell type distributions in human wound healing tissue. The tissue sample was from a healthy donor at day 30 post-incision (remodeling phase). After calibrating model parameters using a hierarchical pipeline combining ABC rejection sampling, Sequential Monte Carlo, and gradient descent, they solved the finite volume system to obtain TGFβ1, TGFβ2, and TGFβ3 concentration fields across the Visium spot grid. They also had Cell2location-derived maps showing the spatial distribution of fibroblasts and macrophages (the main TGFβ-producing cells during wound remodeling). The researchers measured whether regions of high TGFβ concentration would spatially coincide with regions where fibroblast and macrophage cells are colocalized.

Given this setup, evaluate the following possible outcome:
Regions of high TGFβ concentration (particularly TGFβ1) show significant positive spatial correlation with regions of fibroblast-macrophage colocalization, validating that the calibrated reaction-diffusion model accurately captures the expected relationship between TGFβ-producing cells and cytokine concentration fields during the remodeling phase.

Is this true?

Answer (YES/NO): NO